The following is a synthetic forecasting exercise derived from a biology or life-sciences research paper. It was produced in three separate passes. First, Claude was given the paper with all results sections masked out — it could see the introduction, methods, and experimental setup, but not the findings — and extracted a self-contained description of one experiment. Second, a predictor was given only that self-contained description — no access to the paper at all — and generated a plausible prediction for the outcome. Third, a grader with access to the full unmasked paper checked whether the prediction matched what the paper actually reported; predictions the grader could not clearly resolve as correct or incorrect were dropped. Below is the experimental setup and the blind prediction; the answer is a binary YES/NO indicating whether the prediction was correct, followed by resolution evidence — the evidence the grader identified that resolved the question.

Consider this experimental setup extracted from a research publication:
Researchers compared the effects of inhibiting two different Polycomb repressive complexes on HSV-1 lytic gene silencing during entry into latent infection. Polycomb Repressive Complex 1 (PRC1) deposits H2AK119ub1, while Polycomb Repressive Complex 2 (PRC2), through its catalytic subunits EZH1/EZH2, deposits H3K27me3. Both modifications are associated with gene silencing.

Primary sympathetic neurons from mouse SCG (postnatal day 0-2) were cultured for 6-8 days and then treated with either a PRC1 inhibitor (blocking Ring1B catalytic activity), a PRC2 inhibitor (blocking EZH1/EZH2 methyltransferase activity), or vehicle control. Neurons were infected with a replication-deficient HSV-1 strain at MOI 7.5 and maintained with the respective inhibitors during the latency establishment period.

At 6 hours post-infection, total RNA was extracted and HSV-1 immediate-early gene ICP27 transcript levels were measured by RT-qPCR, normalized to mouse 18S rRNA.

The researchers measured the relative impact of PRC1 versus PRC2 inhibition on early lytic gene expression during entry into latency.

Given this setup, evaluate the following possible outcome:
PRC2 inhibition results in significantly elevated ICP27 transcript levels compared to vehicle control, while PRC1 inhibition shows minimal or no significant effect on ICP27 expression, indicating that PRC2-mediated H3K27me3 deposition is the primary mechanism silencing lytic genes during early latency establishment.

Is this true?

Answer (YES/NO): NO